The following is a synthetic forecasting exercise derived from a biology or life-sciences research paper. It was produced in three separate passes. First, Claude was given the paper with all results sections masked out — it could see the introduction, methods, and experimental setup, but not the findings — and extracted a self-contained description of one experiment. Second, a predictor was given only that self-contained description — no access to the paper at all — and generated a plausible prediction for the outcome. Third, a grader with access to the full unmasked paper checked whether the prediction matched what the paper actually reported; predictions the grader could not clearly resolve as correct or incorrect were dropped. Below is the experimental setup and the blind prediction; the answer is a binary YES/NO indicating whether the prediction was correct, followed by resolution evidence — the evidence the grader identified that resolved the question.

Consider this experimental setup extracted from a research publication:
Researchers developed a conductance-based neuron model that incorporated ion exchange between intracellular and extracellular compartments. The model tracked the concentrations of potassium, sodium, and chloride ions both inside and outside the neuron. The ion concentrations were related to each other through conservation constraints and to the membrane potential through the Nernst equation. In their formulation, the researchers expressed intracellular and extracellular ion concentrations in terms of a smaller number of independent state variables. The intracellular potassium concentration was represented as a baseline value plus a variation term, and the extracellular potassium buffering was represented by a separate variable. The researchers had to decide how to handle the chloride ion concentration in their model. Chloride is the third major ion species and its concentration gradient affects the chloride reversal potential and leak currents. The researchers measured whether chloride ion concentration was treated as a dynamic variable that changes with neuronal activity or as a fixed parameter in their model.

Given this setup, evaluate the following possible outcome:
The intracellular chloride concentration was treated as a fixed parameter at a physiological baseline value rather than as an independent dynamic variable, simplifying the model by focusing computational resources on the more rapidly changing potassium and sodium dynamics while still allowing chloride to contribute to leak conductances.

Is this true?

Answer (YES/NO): YES